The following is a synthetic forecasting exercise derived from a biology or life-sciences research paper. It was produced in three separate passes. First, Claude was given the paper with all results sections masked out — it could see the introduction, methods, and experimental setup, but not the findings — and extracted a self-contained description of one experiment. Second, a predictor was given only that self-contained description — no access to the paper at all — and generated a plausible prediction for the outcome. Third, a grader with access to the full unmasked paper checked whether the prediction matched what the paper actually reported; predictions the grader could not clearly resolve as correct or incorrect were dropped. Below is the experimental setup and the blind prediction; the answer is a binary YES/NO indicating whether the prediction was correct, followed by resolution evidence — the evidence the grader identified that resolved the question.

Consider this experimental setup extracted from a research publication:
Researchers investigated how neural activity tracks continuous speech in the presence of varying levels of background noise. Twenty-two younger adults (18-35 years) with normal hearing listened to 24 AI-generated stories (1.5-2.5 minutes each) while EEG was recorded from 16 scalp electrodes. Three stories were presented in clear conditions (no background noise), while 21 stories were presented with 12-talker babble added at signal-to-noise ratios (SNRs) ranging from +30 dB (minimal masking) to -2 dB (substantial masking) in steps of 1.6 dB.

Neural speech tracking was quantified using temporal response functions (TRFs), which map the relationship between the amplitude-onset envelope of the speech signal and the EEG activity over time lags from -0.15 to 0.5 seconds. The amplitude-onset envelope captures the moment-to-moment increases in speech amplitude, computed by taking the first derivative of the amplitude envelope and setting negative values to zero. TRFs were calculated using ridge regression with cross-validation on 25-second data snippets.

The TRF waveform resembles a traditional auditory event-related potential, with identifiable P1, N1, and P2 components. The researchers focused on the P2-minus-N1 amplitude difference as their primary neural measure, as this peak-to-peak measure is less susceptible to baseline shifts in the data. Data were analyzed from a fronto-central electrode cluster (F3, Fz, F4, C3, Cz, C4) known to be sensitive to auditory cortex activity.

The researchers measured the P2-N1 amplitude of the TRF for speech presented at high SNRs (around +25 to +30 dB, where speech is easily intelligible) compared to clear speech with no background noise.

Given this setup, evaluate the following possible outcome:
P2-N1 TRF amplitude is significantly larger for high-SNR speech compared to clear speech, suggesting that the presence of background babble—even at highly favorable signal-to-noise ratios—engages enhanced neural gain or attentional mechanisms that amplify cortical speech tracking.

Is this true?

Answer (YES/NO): NO